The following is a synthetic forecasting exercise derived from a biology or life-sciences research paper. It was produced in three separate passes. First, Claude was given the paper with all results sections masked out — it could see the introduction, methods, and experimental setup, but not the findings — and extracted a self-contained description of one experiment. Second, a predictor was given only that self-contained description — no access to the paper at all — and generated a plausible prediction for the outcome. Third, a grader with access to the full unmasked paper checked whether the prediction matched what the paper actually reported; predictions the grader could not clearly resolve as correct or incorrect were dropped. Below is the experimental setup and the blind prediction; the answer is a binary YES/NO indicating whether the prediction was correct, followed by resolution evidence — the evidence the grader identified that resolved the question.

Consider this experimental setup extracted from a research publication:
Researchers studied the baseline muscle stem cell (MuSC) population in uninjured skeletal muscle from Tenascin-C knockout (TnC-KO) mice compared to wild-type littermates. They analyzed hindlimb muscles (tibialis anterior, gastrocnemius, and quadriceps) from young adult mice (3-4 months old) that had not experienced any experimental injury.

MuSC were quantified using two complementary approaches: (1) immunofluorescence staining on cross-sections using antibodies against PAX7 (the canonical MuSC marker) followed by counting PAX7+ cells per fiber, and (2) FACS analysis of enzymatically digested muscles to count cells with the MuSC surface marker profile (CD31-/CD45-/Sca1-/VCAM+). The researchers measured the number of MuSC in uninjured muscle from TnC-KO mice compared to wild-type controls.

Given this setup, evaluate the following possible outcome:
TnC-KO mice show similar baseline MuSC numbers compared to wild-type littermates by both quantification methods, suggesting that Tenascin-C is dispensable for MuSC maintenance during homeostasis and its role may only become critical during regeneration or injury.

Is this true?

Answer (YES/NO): NO